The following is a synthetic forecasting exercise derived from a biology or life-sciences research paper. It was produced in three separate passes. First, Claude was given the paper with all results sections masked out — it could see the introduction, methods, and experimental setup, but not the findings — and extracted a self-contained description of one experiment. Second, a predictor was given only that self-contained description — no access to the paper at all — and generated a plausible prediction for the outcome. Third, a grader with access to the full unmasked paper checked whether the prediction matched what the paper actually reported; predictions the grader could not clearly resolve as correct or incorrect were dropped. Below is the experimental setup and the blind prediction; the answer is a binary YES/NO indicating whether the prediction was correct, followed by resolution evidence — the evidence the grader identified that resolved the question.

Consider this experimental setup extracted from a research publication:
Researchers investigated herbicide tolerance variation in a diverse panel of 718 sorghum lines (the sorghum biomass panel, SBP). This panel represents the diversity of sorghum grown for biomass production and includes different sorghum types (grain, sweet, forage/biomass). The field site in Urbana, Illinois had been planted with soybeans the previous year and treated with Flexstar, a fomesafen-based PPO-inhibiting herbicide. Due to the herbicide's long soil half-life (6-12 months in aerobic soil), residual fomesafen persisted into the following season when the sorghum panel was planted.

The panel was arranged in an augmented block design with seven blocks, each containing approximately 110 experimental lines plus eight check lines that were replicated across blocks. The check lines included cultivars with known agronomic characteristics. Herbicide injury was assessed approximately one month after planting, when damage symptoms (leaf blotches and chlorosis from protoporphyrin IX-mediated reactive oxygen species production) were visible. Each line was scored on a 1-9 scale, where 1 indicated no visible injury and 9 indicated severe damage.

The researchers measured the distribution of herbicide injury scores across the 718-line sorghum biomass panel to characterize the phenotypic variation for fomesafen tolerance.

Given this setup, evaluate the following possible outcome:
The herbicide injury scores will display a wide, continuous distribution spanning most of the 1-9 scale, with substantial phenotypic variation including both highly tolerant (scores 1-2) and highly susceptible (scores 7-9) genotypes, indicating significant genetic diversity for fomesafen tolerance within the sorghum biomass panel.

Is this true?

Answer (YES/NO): YES